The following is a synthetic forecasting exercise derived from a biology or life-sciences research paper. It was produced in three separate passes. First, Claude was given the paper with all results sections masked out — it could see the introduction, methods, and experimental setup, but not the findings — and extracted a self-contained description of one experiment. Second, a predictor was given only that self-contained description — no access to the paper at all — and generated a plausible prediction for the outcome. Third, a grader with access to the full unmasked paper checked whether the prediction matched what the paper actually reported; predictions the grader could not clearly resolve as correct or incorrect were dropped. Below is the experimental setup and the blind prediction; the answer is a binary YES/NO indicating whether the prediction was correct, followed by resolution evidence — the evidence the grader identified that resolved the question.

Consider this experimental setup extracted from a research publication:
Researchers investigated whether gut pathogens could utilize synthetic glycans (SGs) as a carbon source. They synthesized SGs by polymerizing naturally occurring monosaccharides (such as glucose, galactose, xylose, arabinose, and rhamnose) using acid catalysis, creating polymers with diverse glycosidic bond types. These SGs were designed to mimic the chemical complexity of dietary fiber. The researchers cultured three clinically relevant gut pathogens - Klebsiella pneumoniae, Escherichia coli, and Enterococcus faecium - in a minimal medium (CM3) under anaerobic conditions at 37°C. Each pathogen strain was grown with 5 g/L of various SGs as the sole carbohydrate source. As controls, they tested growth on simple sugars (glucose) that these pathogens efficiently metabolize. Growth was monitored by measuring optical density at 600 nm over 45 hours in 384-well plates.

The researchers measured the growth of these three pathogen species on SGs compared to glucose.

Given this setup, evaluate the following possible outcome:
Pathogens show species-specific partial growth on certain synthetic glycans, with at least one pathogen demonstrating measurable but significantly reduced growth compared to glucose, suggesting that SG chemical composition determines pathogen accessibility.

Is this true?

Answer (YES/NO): NO